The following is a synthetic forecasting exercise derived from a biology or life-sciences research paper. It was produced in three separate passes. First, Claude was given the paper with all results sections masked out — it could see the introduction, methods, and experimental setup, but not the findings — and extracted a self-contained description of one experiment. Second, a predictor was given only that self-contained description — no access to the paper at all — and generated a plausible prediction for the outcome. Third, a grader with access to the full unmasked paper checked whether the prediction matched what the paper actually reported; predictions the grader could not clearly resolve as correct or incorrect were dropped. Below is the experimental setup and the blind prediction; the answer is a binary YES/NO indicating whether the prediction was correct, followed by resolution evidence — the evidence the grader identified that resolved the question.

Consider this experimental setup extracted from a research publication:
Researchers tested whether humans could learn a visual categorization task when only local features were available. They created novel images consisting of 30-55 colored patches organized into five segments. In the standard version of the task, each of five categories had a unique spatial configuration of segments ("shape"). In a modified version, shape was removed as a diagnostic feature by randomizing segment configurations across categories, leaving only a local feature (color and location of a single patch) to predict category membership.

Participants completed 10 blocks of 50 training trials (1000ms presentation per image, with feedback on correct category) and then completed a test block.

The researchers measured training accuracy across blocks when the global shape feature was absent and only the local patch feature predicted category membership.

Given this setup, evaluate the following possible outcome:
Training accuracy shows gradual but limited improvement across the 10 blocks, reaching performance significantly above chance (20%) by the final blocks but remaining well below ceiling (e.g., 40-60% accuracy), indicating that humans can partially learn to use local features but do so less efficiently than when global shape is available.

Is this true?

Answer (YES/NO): NO